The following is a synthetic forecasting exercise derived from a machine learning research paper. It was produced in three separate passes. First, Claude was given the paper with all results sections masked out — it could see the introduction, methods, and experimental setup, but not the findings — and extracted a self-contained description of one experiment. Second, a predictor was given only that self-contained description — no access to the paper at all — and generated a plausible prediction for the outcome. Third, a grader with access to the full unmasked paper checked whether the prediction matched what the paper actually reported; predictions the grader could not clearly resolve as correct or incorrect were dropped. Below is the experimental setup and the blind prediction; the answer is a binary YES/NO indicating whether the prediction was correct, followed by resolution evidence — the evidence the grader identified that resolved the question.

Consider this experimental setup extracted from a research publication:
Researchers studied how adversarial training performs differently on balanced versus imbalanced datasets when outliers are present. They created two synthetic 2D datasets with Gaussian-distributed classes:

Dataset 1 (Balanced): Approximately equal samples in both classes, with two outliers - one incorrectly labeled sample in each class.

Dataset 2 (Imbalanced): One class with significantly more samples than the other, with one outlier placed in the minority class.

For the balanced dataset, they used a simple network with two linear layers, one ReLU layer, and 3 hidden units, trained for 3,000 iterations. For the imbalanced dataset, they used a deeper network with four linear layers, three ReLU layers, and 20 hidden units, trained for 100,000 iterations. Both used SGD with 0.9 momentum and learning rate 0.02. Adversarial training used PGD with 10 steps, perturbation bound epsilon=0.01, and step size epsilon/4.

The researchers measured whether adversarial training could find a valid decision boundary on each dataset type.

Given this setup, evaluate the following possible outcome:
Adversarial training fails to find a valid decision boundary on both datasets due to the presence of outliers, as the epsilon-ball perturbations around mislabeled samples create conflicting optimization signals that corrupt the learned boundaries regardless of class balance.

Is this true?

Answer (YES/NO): NO